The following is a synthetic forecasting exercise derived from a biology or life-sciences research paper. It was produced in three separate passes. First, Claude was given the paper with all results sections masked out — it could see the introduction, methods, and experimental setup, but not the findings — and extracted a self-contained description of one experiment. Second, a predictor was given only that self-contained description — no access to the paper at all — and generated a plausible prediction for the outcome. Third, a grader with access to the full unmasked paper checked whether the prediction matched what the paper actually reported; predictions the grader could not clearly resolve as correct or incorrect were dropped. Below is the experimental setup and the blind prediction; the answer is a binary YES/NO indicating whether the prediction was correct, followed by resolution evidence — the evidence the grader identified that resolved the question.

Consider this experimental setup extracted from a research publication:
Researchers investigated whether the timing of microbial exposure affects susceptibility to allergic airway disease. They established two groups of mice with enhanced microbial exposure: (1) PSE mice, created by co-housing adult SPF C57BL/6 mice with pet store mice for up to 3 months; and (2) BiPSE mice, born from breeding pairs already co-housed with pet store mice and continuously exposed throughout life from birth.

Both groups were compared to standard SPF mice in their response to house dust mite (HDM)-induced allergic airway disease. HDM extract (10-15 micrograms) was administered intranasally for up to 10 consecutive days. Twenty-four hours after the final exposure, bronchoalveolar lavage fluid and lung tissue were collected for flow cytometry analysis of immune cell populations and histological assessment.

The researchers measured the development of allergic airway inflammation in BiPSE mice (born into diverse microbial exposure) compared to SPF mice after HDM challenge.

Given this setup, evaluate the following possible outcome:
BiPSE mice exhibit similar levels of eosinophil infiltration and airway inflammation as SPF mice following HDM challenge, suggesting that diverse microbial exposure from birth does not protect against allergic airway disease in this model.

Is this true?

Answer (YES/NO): YES